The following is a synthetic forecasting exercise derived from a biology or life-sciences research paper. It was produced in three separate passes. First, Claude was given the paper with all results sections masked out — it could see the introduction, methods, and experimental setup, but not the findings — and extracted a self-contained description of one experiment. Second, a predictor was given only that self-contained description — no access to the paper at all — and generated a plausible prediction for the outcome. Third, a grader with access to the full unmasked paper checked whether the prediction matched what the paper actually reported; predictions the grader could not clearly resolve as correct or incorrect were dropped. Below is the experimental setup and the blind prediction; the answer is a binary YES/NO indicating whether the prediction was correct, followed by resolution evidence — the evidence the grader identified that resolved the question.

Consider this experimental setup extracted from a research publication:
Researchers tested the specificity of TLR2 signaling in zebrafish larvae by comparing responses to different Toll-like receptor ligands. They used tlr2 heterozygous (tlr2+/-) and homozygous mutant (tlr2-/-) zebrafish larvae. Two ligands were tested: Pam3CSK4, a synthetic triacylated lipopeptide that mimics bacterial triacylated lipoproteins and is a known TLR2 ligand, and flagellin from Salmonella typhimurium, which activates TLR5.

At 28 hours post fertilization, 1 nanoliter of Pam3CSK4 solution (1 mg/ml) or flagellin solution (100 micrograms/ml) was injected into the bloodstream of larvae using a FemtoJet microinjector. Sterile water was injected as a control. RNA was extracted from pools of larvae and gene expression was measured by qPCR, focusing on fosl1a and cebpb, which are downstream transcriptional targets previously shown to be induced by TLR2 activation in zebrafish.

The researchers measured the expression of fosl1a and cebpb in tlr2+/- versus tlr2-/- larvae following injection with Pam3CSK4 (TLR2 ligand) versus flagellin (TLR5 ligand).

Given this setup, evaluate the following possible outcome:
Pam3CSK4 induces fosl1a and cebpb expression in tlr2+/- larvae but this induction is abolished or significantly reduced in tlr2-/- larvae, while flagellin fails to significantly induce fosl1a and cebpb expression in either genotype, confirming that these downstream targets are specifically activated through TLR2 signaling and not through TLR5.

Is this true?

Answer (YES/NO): YES